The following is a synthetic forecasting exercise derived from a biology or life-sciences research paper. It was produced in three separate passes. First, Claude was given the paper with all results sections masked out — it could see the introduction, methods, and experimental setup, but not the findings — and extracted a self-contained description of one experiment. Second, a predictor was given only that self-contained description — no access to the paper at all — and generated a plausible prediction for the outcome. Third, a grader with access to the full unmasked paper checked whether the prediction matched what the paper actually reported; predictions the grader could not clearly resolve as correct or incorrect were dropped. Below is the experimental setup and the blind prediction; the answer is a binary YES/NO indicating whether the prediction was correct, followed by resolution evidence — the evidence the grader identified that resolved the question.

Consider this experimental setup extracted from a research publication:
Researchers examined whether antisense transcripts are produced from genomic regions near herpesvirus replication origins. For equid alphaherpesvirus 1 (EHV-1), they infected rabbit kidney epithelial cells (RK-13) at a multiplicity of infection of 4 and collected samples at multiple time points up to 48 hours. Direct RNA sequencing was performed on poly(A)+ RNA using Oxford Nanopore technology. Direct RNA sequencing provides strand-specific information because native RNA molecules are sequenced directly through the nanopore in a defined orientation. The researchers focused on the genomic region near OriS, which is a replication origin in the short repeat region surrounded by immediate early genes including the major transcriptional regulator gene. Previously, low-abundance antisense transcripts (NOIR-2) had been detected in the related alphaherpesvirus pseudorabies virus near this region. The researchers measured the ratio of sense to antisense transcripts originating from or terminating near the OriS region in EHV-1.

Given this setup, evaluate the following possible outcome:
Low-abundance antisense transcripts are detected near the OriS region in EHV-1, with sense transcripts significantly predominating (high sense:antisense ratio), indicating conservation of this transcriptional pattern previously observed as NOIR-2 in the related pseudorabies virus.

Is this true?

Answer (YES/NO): NO